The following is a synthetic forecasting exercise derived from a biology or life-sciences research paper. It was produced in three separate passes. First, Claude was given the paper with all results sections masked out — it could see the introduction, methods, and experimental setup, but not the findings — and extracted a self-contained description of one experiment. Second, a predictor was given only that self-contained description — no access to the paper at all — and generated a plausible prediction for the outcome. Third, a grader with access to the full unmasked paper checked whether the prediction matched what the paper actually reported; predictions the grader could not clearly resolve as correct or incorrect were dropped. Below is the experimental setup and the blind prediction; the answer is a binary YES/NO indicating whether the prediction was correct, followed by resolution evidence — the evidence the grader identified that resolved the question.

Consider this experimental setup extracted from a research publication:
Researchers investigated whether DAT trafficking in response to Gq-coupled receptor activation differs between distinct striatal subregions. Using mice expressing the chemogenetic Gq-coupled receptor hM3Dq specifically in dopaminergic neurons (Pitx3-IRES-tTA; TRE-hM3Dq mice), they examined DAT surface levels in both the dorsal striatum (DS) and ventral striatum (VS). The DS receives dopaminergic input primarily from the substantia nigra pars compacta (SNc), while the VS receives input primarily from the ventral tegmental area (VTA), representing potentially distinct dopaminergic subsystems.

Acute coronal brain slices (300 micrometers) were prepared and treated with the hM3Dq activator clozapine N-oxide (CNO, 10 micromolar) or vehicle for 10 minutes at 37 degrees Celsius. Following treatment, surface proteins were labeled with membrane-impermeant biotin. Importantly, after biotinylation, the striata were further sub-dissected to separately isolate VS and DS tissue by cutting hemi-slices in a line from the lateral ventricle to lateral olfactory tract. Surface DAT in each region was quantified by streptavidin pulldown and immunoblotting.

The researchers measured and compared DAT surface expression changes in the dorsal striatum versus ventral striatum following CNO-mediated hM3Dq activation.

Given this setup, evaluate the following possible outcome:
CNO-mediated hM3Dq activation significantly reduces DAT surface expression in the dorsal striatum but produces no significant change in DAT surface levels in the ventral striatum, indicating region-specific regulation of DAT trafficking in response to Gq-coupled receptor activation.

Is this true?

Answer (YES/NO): NO